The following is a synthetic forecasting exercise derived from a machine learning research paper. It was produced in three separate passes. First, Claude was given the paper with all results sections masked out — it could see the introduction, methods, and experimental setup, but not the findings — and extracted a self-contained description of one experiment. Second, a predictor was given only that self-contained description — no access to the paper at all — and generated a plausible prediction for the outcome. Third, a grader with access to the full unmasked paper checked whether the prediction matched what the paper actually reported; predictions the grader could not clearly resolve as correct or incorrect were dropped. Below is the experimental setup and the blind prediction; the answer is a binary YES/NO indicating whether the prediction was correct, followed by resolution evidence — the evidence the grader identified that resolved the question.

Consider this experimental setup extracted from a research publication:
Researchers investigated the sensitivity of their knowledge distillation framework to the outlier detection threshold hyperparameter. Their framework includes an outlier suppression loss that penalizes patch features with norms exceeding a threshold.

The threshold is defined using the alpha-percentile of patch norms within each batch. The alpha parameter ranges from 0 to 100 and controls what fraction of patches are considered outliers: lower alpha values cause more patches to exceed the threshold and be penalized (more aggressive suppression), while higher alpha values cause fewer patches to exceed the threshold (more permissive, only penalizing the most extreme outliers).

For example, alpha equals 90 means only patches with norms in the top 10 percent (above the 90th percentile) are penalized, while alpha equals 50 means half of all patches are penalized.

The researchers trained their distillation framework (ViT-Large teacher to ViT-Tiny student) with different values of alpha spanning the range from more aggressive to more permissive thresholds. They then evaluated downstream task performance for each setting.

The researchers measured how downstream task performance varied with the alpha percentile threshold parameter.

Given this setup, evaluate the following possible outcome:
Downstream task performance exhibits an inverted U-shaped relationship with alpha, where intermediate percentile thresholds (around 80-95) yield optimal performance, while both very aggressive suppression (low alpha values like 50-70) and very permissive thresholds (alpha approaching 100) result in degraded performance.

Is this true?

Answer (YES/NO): NO